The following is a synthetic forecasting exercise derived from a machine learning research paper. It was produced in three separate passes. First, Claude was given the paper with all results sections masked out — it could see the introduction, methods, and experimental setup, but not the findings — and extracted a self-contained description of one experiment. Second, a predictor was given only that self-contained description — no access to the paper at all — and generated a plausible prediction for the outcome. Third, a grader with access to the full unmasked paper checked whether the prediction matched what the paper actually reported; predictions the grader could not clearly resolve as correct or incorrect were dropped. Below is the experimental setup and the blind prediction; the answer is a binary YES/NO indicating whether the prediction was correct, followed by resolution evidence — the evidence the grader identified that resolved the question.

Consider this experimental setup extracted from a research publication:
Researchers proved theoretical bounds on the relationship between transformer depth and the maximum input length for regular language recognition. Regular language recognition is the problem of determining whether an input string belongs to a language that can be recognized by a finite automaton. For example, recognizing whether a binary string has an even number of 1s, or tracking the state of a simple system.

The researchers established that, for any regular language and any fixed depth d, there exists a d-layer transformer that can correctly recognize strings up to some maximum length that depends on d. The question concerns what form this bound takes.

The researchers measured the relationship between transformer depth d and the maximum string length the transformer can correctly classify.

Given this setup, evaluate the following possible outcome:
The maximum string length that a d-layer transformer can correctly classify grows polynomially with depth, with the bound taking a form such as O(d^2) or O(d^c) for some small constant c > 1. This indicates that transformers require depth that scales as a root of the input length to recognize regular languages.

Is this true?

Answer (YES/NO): NO